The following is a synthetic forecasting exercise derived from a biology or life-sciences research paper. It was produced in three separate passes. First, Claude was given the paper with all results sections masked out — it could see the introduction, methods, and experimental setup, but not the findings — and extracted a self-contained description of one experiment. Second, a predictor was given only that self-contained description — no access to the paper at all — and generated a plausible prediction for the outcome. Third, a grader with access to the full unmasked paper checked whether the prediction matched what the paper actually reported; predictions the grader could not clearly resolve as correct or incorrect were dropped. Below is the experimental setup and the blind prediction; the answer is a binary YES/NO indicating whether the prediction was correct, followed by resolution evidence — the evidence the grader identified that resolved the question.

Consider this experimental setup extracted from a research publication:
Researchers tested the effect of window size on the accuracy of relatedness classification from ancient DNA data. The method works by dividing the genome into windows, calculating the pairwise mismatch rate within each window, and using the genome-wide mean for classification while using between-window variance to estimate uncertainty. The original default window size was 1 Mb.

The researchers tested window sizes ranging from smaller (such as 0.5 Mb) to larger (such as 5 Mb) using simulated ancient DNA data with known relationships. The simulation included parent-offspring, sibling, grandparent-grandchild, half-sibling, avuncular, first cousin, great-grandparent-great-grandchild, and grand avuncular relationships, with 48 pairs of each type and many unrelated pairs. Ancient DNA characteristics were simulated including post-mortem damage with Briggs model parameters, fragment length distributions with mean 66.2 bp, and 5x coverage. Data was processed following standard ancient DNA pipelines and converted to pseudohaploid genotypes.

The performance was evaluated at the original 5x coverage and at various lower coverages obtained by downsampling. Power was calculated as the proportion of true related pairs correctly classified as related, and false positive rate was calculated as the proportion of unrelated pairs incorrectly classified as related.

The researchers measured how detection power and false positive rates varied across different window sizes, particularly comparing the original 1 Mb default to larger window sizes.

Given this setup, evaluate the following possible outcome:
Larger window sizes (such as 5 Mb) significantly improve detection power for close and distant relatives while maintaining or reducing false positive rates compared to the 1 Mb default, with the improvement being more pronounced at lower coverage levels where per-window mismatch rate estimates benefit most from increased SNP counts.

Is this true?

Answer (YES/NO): NO